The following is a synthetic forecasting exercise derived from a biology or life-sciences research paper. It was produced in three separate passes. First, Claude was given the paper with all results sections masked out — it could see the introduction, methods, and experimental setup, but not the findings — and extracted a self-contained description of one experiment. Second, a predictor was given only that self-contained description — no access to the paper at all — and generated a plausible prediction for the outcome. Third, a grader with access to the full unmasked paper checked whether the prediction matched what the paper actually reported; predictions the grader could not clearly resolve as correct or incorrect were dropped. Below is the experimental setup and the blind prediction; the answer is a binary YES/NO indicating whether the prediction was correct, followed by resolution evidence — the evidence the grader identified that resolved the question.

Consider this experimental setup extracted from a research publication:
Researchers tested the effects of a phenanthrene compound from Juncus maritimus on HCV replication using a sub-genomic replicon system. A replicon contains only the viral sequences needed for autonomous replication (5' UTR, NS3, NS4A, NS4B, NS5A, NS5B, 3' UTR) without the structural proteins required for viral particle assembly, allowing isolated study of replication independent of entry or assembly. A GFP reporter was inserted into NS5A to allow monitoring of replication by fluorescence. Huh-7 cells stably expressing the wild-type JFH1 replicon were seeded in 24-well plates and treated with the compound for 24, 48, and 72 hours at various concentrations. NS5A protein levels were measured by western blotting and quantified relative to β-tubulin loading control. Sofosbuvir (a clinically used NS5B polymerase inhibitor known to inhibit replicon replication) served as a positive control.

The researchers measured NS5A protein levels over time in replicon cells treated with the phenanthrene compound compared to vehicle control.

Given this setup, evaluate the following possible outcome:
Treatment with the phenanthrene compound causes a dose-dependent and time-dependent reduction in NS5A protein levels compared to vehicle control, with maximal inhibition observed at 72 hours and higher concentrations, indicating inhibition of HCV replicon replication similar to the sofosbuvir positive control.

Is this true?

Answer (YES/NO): NO